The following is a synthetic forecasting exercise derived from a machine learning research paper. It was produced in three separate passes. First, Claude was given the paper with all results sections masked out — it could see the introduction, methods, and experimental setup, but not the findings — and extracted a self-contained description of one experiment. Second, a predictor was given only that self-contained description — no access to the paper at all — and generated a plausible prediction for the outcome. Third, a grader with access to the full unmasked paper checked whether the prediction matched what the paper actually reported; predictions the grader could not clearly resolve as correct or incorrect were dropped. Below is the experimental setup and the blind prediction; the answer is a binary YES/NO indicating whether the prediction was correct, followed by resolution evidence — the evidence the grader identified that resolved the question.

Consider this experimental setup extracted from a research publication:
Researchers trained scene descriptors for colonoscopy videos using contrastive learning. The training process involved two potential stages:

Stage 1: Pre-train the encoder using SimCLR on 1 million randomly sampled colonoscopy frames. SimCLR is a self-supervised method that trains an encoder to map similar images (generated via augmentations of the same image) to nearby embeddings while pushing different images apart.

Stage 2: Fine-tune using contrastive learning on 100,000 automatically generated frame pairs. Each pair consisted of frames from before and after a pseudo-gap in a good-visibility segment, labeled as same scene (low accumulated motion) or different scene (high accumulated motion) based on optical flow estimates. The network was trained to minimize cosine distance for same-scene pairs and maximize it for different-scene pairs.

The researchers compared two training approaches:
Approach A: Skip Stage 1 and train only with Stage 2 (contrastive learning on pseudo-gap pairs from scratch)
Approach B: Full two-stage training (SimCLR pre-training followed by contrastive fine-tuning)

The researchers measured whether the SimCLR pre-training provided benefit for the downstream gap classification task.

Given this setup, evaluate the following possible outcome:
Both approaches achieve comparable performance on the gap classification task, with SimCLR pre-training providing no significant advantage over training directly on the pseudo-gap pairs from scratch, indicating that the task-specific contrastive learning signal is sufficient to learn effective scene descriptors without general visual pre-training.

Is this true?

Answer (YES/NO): NO